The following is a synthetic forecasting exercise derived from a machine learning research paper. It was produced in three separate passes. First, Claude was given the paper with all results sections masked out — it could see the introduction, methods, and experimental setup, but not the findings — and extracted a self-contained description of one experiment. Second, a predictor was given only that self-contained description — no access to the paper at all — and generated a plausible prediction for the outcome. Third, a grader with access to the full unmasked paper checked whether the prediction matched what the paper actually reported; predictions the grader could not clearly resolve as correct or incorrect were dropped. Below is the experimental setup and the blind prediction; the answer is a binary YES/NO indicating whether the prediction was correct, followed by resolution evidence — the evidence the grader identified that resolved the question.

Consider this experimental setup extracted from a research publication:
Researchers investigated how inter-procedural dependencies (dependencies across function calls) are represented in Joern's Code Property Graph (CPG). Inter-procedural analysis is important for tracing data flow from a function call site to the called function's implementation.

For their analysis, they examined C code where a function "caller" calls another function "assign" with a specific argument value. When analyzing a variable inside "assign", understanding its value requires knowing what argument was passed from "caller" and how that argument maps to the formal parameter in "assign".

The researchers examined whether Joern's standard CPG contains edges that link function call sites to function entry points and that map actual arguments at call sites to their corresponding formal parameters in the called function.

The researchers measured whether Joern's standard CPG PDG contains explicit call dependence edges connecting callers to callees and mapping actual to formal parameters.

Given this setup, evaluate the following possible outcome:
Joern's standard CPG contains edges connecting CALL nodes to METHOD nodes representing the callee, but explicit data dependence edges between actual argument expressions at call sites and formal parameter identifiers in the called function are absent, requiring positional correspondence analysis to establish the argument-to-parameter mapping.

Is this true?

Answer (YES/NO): NO